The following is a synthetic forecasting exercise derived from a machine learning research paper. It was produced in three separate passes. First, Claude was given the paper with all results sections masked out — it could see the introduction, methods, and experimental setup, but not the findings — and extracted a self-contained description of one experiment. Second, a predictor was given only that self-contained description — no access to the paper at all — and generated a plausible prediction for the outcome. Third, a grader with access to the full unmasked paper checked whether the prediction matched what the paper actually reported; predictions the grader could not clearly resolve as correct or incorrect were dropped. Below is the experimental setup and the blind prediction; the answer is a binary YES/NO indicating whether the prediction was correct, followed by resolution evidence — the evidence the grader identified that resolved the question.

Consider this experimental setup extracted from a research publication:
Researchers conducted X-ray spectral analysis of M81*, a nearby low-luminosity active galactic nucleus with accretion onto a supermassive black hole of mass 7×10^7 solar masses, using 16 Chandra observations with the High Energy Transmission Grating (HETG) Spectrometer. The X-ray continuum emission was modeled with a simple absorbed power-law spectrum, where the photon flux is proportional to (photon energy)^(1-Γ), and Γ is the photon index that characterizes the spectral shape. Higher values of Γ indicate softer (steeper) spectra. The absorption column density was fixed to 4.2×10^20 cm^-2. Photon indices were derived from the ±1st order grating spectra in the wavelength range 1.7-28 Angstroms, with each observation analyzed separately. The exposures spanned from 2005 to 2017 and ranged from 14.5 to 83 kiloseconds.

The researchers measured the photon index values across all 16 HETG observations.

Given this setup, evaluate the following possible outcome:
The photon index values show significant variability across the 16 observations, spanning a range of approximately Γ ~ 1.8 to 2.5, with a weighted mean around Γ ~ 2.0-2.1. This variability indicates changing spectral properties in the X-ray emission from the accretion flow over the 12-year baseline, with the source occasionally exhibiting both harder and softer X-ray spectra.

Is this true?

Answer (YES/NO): NO